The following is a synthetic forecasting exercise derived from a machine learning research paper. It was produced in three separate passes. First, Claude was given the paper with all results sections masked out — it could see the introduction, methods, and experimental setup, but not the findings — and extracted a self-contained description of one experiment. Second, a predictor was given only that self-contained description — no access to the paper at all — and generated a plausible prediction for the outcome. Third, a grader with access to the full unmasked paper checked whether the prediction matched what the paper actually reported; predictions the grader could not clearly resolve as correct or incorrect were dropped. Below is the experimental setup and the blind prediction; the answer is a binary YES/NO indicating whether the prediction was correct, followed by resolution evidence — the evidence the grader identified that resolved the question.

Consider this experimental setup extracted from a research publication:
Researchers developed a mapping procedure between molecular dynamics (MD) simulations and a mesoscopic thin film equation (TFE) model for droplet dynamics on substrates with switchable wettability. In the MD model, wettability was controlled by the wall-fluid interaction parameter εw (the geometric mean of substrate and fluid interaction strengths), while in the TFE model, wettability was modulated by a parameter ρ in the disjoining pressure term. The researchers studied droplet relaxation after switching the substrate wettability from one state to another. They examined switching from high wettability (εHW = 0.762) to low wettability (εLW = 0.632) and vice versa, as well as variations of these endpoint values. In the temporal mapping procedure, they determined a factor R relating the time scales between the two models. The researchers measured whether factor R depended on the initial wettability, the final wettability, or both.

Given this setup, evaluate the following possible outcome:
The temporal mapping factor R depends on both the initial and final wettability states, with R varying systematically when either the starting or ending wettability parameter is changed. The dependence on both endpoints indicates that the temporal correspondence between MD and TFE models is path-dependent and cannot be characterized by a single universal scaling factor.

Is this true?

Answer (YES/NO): NO